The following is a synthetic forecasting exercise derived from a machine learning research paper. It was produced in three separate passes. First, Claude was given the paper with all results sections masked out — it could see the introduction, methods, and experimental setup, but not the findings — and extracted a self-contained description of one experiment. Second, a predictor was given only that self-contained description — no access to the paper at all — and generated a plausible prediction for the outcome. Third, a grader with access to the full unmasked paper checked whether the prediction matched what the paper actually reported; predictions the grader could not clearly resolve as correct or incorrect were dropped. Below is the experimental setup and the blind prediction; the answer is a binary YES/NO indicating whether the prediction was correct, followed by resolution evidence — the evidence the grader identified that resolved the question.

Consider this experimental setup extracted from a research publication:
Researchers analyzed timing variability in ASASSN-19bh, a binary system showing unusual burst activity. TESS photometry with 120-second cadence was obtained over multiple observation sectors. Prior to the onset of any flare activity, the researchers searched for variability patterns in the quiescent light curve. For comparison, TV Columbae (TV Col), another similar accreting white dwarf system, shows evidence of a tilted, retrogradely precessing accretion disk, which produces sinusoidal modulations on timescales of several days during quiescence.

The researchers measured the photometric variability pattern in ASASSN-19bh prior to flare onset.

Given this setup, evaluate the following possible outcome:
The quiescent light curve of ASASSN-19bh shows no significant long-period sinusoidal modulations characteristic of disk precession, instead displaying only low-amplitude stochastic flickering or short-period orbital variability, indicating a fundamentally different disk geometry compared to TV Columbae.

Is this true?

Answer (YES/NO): NO